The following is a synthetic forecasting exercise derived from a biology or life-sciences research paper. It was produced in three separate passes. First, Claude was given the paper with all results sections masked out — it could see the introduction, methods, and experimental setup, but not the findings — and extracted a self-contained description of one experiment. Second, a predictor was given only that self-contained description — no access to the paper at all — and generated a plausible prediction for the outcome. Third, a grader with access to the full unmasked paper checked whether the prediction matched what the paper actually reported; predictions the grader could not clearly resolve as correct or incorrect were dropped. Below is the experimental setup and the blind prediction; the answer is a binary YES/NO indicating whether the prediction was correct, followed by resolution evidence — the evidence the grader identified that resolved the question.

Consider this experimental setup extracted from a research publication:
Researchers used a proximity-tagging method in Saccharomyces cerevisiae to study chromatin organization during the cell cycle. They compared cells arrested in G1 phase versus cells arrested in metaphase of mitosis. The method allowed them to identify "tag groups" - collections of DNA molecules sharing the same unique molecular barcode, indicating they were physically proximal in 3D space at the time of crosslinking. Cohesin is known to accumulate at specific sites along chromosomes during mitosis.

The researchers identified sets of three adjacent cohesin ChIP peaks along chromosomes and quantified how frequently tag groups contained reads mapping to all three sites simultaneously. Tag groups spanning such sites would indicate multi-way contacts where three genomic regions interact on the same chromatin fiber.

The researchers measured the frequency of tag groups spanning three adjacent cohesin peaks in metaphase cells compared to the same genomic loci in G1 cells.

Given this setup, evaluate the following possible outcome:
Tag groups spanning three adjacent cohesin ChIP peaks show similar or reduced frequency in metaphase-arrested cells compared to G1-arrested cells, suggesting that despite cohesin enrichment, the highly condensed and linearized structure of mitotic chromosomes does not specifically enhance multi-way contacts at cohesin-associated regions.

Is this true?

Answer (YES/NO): NO